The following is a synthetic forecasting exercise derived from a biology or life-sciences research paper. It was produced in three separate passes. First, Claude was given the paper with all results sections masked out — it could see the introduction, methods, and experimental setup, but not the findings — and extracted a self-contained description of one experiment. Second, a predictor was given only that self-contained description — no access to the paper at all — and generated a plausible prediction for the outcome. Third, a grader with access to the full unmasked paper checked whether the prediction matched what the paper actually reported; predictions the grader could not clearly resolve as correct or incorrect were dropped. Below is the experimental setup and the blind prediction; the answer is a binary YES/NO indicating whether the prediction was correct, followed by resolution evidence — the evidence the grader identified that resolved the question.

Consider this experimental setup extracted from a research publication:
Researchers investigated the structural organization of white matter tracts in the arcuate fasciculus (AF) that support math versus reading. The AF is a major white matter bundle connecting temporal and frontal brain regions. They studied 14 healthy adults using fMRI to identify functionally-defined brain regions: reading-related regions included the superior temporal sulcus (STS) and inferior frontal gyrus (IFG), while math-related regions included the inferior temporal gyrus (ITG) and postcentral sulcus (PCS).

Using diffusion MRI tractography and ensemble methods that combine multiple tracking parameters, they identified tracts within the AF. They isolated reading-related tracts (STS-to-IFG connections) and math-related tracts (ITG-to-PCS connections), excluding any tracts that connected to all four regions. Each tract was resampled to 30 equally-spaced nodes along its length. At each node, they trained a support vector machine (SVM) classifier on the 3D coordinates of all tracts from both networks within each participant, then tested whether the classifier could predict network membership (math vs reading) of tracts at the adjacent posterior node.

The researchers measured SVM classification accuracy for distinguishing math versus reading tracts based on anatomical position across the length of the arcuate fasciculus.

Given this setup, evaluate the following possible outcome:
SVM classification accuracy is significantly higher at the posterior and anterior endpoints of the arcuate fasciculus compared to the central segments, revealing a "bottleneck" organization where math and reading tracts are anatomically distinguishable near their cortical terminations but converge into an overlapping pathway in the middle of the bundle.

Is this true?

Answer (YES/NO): NO